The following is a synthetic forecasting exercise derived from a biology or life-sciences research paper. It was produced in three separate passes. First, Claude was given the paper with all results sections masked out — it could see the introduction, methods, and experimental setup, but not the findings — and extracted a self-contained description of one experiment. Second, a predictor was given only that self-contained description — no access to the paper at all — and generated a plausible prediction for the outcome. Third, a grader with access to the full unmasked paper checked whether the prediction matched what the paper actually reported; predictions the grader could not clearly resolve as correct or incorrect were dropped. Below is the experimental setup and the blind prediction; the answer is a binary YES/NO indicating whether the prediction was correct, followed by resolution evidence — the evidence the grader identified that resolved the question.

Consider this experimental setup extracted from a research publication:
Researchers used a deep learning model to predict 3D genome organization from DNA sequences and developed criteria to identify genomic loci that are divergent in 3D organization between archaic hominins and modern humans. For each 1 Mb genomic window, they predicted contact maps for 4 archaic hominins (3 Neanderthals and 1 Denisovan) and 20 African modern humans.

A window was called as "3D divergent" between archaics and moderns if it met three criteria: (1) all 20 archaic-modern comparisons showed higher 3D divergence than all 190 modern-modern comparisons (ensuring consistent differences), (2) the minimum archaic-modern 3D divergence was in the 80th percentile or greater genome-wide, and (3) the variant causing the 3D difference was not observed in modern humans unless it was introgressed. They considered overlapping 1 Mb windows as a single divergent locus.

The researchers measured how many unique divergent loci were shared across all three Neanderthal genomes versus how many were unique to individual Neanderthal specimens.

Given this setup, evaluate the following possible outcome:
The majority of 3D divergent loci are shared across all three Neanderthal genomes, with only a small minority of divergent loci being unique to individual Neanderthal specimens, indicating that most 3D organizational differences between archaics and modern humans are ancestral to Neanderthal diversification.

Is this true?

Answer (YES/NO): YES